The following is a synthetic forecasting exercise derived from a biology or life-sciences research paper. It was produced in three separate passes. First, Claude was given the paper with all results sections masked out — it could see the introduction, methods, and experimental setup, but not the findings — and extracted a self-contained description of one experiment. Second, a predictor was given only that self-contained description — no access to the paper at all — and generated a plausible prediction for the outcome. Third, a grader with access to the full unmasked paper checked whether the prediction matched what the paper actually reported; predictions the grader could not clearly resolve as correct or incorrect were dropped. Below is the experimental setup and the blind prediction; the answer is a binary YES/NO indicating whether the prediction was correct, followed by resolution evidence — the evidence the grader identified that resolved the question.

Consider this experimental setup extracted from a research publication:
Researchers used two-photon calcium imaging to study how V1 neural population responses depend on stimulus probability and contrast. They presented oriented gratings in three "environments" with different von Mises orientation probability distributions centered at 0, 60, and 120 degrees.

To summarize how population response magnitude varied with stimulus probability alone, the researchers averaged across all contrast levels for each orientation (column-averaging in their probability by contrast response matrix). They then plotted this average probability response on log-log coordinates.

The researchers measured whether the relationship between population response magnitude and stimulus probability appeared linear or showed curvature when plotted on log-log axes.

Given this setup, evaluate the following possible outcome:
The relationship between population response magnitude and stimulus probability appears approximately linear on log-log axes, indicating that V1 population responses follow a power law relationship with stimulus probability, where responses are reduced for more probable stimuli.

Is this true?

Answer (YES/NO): YES